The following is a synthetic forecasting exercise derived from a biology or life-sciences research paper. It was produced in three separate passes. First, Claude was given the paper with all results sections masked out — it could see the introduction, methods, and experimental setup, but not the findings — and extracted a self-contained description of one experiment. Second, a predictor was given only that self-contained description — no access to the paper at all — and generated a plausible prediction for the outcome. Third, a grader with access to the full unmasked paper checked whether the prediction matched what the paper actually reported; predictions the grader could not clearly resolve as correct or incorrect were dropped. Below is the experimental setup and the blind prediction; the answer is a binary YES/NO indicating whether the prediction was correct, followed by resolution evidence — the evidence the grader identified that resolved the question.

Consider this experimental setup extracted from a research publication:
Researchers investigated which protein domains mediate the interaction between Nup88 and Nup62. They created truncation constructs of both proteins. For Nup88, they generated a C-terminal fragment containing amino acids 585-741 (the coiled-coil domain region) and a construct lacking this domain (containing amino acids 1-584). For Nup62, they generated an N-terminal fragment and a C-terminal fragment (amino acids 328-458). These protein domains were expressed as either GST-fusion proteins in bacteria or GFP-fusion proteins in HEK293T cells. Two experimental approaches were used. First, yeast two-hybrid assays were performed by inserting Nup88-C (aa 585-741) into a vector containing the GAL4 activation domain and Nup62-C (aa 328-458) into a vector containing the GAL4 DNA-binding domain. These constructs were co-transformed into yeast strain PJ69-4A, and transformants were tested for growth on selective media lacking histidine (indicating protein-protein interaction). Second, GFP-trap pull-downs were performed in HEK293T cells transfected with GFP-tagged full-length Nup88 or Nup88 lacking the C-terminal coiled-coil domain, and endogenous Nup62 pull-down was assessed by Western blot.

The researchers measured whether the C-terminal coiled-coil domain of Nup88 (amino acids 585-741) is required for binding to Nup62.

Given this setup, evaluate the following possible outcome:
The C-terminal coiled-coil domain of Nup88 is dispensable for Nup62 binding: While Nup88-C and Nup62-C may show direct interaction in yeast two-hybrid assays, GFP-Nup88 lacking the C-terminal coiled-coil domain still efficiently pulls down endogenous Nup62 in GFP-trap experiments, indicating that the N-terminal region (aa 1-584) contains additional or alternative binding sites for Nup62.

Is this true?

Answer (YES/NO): NO